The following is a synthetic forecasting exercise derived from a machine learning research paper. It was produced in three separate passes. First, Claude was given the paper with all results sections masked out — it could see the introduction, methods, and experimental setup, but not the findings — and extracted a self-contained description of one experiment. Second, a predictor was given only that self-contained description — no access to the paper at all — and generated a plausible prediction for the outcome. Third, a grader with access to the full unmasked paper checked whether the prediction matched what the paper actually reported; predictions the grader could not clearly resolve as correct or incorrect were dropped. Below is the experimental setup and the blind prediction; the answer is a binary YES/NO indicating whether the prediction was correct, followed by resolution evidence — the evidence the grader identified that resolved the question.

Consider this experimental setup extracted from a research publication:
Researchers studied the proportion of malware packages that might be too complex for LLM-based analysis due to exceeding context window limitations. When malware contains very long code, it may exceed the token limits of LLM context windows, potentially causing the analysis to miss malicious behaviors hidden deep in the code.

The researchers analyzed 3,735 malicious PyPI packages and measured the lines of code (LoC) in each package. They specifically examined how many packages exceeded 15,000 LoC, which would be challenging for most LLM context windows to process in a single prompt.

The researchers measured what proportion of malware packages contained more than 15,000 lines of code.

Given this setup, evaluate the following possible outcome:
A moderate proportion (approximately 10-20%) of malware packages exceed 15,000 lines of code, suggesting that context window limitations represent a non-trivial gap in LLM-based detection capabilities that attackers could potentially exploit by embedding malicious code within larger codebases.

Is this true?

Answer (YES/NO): NO